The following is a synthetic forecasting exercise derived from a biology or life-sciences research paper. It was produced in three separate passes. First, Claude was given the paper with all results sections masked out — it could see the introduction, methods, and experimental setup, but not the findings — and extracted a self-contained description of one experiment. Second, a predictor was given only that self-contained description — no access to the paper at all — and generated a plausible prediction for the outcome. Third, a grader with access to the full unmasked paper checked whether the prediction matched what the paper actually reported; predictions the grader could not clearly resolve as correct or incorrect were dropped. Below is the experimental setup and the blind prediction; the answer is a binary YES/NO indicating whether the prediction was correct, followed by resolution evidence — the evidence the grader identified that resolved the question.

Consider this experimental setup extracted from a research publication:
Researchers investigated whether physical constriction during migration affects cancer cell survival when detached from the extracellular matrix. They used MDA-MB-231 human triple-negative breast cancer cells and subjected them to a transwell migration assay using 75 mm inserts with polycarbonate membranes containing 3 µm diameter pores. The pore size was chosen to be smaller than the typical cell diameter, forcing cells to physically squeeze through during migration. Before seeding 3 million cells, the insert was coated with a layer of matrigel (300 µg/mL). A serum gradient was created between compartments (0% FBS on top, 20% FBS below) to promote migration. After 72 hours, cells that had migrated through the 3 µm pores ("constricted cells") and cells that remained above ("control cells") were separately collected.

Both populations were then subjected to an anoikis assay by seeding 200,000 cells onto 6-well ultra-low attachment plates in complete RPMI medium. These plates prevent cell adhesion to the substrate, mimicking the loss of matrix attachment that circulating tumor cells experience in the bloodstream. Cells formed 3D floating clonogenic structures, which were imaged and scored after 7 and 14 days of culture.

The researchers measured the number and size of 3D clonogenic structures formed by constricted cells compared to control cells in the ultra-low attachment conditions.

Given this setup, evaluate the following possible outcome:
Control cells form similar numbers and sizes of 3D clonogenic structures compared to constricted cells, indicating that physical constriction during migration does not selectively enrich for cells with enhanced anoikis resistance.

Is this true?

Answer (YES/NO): NO